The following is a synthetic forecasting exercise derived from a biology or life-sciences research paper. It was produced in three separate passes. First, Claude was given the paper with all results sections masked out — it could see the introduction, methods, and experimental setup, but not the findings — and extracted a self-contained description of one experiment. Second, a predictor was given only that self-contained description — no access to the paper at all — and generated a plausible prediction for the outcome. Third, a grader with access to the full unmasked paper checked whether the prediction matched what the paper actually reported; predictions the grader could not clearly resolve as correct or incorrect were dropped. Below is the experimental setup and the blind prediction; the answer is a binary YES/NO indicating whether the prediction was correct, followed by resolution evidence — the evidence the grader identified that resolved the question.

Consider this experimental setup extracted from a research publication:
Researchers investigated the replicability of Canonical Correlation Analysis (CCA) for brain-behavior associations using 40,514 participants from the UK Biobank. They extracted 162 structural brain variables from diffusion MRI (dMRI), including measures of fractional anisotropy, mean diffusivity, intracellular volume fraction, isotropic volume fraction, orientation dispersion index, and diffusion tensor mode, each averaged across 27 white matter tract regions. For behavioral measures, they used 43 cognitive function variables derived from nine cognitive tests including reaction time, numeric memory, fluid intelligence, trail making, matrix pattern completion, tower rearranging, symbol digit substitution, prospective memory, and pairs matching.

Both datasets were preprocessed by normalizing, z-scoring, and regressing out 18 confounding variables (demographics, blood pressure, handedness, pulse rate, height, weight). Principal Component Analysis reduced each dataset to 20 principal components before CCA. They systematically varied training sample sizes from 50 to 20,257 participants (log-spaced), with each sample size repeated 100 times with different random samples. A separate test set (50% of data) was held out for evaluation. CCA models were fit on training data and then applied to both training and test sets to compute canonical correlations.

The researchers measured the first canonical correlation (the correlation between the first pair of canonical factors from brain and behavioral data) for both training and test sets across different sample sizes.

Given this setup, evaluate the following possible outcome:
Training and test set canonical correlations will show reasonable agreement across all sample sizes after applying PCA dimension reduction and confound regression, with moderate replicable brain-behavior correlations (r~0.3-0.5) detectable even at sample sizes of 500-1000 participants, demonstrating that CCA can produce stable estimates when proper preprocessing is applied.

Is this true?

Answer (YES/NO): NO